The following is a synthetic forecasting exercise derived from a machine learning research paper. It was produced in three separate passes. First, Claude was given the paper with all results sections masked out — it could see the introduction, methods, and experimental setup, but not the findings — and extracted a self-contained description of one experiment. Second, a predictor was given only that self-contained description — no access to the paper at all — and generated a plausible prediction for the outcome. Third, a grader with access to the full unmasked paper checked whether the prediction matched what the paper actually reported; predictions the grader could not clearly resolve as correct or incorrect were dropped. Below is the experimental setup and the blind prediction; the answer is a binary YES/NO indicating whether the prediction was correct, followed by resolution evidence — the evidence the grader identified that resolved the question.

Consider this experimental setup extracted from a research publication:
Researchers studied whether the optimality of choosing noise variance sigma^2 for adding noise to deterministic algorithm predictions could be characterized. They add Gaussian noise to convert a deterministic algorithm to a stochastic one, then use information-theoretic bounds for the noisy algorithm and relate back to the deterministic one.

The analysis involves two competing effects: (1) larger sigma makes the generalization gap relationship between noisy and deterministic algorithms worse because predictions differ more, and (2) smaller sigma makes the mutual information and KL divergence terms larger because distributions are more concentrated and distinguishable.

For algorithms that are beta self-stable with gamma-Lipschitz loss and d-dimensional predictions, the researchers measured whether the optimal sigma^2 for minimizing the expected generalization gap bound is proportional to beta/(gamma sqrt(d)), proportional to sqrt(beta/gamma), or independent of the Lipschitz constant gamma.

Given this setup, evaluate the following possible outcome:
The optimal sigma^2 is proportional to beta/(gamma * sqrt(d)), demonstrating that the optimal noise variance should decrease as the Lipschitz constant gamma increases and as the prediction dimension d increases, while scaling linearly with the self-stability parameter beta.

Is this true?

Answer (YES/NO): YES